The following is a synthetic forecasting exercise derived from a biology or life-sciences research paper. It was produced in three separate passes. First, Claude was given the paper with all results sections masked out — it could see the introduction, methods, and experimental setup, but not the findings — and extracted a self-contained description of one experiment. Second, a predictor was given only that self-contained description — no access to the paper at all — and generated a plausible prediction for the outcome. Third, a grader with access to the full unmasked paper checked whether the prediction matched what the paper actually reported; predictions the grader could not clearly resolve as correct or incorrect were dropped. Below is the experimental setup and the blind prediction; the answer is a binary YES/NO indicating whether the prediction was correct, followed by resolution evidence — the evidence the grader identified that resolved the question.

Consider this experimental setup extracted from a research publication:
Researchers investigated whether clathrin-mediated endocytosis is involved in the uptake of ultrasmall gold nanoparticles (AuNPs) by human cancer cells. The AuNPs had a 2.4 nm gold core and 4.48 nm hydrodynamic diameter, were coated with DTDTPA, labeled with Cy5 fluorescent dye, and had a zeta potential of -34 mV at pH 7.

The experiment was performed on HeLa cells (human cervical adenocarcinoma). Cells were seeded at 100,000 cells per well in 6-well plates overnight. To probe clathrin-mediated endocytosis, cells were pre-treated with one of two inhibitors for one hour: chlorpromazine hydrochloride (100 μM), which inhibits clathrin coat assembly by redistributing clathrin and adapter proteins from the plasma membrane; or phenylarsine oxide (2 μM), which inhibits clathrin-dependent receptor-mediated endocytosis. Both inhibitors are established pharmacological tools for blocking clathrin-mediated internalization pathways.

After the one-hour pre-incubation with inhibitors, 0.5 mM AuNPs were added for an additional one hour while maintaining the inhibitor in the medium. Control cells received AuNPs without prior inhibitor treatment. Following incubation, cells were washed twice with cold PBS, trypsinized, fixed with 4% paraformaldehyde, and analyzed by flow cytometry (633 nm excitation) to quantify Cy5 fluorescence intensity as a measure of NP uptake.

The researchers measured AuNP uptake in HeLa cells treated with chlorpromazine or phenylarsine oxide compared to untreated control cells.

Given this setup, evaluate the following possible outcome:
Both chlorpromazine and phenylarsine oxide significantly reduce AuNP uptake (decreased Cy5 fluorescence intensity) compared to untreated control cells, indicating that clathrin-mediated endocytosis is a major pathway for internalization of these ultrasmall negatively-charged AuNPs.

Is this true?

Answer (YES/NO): NO